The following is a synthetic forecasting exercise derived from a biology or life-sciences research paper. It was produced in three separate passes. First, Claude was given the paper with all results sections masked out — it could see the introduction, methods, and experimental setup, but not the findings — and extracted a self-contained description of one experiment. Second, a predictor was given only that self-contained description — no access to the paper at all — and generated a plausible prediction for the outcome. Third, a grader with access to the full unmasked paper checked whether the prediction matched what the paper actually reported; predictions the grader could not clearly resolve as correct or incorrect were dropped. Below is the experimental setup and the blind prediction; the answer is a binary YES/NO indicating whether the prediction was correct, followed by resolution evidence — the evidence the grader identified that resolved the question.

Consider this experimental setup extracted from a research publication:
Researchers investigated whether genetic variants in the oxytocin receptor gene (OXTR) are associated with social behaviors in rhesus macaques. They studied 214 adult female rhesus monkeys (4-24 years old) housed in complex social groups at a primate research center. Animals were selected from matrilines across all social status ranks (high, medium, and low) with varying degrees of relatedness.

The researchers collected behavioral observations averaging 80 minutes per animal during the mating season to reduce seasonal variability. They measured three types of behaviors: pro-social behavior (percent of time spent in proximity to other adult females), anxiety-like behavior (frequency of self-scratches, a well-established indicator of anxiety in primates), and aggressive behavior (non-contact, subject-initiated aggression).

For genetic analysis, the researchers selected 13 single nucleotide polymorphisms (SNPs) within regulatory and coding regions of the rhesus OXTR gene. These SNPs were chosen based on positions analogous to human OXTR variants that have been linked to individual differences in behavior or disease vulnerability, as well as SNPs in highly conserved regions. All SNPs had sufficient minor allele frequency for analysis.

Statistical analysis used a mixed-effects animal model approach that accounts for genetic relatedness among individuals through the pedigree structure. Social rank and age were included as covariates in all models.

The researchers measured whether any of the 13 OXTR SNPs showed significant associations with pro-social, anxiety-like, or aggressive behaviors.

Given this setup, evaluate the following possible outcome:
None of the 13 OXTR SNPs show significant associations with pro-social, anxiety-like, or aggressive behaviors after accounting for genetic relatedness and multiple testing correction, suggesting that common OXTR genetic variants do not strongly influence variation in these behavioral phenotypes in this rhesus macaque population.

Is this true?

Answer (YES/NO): NO